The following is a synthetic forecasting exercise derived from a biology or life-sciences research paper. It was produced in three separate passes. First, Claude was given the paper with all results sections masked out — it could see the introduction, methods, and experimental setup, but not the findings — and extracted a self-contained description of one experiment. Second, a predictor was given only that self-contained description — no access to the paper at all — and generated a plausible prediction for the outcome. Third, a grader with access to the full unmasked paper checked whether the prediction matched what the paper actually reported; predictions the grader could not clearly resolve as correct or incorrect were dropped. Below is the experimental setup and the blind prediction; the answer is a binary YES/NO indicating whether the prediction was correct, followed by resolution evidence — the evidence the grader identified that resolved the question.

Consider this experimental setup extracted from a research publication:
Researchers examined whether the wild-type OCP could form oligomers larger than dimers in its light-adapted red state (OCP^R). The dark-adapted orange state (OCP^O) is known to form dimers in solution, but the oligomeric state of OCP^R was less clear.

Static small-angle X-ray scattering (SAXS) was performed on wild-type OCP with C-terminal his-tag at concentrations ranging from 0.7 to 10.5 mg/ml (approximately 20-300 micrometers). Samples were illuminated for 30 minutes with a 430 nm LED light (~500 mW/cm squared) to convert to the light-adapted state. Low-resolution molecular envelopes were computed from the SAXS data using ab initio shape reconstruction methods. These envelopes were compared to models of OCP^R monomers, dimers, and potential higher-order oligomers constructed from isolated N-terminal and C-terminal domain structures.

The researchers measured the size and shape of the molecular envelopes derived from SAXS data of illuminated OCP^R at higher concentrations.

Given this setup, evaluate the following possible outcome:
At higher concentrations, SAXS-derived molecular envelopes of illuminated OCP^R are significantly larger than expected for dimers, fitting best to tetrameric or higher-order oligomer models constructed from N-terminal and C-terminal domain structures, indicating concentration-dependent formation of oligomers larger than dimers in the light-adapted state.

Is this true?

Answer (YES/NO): YES